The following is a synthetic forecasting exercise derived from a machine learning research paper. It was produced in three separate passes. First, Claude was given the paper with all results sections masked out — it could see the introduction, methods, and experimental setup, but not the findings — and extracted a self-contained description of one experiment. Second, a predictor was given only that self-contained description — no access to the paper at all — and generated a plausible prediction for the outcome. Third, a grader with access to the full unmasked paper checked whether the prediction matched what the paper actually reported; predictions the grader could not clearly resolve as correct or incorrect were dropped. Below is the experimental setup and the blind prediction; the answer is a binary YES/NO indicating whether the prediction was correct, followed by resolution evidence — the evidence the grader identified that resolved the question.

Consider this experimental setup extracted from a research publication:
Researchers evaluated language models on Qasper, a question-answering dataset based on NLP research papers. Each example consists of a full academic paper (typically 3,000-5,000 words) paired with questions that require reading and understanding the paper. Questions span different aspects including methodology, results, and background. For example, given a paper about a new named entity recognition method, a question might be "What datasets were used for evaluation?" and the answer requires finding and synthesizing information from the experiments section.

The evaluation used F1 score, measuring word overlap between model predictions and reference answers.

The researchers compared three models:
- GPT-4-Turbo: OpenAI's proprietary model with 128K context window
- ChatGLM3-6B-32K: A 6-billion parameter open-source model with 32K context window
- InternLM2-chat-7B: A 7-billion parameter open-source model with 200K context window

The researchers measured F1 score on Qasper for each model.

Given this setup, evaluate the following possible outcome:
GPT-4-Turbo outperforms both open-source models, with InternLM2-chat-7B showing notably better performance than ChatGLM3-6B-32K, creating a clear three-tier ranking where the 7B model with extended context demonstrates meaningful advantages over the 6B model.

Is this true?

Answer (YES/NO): NO